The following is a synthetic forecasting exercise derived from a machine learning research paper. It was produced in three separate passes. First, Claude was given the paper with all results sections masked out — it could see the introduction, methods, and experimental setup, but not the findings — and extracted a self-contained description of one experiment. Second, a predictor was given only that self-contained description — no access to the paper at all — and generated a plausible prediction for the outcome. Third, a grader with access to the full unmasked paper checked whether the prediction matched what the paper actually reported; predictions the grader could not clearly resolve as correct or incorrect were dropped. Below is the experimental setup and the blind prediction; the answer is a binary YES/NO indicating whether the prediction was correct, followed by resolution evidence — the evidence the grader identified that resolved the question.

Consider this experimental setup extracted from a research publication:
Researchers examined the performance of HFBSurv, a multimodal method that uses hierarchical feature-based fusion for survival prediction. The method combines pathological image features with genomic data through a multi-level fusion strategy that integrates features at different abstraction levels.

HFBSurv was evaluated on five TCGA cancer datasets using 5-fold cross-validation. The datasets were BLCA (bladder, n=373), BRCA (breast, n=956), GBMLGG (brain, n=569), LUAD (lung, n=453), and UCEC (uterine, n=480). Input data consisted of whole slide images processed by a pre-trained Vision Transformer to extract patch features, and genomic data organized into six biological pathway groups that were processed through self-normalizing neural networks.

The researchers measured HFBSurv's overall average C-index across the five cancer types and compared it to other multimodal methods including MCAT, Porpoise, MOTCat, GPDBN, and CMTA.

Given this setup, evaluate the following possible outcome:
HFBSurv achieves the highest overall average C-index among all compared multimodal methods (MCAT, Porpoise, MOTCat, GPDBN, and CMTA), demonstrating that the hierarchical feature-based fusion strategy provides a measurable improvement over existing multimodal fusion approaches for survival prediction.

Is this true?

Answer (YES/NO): NO